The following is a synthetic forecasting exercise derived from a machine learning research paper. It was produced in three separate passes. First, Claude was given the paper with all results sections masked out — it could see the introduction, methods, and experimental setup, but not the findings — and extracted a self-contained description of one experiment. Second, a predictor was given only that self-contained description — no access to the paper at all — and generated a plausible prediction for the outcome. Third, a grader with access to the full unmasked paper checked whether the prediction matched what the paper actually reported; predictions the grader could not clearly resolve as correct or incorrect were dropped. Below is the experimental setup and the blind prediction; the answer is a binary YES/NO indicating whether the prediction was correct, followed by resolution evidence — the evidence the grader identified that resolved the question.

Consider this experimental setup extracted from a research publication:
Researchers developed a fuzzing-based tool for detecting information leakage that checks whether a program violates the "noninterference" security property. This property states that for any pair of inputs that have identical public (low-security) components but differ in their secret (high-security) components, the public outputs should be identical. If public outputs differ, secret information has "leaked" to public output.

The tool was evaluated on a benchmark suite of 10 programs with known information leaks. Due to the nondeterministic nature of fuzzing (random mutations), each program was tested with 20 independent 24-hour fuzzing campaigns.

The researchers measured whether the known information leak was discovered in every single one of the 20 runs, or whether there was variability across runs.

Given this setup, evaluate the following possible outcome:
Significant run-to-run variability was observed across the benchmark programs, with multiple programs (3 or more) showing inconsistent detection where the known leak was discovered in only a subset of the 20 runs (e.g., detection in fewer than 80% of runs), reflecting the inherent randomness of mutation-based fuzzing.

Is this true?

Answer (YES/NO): YES